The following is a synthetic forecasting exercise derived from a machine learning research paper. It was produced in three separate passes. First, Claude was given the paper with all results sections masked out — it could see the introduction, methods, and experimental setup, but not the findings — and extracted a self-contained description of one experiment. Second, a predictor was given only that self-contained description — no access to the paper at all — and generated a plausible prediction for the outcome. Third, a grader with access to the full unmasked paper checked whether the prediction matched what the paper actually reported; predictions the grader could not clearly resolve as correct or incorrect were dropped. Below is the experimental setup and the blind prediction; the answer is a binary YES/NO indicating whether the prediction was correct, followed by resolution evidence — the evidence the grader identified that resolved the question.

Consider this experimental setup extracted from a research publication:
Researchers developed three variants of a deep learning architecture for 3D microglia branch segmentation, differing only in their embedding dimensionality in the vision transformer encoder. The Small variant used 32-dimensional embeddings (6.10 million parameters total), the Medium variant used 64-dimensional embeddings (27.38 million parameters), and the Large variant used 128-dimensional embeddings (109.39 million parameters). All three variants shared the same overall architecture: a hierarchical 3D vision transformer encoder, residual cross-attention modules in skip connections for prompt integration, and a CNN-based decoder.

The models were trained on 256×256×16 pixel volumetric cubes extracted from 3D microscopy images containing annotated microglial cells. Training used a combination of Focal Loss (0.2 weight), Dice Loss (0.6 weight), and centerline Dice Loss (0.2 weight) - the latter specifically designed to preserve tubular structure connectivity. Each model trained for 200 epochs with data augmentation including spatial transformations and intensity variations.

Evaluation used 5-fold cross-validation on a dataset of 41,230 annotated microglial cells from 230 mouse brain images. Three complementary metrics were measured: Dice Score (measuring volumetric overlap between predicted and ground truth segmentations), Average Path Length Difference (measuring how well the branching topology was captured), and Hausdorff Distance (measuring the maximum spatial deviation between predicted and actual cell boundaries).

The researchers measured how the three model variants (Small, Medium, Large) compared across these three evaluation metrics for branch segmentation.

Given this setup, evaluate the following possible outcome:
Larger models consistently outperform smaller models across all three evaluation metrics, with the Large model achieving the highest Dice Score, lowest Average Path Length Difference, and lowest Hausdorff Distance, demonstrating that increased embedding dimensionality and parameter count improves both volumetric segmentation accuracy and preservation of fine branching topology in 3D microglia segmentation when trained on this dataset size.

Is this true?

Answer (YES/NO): YES